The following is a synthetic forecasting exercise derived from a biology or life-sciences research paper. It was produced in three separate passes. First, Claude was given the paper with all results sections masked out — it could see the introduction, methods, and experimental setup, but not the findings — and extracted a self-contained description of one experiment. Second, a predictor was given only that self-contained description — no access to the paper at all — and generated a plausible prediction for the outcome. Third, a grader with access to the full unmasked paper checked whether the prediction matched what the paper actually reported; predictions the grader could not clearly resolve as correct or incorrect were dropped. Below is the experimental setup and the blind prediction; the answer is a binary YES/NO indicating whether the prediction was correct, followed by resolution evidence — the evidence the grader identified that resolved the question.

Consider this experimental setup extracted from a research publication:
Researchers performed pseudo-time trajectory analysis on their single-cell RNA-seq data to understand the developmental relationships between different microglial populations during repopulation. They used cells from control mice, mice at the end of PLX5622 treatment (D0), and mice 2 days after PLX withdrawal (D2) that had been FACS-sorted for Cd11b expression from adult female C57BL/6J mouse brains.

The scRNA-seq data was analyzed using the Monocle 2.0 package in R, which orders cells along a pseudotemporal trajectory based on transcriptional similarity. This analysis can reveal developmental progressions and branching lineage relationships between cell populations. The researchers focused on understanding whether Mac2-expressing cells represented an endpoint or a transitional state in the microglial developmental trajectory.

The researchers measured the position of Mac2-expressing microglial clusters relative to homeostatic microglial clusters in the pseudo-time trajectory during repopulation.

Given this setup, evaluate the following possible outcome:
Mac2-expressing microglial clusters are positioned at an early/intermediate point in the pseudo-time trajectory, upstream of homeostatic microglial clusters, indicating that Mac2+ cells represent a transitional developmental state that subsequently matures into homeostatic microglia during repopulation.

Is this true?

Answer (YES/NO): NO